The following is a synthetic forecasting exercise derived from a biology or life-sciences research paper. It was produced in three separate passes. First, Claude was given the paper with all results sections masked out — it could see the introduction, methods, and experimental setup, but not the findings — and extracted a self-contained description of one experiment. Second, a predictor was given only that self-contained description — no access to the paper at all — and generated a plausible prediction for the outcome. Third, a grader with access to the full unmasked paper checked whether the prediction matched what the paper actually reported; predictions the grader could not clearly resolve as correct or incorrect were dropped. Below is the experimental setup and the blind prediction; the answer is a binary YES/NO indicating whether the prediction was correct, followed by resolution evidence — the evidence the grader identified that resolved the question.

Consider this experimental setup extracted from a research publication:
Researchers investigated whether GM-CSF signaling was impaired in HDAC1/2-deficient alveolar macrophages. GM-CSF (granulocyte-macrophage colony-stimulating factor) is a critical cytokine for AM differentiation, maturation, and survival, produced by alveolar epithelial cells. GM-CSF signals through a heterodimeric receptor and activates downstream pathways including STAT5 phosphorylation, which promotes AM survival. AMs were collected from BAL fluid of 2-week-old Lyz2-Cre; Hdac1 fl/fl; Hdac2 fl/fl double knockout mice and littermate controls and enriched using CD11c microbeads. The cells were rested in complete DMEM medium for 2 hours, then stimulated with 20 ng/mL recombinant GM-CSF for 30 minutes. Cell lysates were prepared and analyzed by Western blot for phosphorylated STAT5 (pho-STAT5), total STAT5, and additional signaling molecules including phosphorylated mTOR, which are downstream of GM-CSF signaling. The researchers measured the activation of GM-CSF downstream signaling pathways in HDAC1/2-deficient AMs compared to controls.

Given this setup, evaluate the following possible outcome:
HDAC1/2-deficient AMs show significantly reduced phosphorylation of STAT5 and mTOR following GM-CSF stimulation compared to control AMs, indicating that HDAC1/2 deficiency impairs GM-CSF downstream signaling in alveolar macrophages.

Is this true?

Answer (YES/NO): NO